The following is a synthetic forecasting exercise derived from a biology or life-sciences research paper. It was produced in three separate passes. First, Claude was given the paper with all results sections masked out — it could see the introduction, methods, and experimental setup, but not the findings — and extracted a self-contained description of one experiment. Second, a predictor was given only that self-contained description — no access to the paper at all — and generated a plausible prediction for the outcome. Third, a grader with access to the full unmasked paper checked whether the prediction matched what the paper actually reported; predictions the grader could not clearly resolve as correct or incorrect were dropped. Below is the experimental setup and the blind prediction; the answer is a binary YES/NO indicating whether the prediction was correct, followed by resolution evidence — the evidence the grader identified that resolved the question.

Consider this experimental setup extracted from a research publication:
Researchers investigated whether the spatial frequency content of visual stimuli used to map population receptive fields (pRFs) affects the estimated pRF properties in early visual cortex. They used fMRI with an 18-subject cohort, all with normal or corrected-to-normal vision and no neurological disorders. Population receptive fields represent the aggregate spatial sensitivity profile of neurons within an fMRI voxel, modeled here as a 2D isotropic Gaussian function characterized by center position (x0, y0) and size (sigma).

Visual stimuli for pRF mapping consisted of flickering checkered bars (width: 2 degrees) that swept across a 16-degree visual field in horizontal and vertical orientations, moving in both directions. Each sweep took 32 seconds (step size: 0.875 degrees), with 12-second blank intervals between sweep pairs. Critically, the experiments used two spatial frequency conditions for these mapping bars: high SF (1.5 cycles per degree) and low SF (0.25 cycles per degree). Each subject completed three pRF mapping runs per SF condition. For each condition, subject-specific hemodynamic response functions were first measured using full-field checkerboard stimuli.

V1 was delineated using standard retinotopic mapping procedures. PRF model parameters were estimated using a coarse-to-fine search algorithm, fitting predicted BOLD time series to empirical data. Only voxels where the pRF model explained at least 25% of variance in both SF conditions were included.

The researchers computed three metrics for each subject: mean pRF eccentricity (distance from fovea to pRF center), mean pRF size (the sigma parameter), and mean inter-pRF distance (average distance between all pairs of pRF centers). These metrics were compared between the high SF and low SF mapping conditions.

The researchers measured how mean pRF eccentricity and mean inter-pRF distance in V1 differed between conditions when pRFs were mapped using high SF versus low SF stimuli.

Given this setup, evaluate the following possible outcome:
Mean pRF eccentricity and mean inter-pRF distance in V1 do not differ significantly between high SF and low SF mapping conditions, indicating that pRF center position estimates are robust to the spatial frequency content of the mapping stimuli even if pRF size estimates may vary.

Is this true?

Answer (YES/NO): NO